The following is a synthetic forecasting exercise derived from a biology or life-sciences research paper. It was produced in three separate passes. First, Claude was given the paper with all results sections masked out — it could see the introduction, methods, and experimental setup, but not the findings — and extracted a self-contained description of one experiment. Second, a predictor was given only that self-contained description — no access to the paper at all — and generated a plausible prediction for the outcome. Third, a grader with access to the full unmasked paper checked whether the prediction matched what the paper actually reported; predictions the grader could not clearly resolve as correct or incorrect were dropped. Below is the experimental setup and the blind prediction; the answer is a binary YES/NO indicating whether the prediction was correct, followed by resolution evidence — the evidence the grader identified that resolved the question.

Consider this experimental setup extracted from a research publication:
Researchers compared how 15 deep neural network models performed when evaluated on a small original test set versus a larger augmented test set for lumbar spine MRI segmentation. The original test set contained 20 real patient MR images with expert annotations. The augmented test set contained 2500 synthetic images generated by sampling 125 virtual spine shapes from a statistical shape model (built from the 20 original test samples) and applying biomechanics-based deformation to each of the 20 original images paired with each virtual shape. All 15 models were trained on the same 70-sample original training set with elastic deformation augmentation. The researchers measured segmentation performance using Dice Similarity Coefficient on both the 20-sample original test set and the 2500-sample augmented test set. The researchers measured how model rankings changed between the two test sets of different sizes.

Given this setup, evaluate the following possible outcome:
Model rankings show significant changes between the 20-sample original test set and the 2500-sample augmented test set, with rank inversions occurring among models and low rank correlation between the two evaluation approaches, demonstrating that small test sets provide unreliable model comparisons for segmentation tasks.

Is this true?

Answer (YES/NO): NO